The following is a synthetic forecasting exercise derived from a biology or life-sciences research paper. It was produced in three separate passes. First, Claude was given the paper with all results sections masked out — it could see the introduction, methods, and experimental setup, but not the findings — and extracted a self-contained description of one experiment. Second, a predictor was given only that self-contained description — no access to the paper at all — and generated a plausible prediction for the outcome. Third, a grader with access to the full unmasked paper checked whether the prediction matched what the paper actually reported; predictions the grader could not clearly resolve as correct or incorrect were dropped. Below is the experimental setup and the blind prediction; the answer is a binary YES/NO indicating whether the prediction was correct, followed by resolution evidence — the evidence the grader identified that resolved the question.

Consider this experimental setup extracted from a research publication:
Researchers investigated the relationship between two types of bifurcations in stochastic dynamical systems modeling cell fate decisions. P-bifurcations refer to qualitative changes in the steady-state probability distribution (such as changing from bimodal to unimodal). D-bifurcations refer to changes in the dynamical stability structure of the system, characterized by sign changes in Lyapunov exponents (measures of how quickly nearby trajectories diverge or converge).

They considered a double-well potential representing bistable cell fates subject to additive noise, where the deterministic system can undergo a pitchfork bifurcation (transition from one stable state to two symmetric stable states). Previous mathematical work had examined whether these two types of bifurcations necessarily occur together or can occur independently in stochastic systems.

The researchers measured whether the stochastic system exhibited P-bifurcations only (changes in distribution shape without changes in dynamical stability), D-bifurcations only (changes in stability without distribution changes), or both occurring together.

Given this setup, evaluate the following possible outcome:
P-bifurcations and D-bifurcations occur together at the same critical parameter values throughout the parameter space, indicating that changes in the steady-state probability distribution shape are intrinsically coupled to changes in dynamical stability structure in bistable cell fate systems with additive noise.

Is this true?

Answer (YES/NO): NO